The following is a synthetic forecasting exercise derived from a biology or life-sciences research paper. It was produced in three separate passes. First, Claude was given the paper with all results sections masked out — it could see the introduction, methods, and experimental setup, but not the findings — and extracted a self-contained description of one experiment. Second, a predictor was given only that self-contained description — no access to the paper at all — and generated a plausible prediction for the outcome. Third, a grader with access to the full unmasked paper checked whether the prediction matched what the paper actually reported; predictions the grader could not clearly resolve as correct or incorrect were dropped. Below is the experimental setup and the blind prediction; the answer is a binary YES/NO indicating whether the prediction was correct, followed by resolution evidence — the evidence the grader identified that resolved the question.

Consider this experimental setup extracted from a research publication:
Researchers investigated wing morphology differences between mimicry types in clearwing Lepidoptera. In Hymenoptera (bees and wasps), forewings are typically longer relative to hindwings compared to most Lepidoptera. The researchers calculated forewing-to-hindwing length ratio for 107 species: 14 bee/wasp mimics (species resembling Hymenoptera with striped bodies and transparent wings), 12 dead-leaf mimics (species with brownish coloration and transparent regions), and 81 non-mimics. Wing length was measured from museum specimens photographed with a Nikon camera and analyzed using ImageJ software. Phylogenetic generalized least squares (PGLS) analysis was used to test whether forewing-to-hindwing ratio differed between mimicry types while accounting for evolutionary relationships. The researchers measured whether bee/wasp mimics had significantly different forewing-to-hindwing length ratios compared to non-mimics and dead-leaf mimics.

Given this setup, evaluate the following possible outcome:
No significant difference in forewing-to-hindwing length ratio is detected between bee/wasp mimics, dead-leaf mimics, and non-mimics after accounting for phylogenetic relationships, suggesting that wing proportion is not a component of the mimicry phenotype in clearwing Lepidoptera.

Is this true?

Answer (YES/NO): NO